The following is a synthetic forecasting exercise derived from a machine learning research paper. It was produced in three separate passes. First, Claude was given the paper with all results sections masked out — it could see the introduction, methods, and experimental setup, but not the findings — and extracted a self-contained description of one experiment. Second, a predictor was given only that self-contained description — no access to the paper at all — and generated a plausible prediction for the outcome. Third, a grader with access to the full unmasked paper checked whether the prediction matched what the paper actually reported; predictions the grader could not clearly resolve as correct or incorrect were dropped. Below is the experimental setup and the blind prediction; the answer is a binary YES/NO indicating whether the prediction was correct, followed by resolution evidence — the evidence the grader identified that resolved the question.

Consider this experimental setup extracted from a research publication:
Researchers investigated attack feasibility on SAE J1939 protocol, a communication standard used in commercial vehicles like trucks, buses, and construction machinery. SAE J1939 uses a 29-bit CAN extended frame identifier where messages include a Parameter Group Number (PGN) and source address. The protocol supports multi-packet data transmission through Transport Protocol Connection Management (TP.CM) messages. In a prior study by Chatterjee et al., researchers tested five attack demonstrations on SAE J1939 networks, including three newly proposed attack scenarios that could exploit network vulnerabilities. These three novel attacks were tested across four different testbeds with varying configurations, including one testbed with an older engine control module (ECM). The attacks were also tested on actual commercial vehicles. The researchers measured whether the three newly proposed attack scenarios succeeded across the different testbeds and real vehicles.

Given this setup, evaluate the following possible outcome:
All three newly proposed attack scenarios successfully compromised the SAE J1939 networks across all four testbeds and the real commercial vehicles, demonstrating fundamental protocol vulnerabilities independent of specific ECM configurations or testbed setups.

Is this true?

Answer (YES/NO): NO